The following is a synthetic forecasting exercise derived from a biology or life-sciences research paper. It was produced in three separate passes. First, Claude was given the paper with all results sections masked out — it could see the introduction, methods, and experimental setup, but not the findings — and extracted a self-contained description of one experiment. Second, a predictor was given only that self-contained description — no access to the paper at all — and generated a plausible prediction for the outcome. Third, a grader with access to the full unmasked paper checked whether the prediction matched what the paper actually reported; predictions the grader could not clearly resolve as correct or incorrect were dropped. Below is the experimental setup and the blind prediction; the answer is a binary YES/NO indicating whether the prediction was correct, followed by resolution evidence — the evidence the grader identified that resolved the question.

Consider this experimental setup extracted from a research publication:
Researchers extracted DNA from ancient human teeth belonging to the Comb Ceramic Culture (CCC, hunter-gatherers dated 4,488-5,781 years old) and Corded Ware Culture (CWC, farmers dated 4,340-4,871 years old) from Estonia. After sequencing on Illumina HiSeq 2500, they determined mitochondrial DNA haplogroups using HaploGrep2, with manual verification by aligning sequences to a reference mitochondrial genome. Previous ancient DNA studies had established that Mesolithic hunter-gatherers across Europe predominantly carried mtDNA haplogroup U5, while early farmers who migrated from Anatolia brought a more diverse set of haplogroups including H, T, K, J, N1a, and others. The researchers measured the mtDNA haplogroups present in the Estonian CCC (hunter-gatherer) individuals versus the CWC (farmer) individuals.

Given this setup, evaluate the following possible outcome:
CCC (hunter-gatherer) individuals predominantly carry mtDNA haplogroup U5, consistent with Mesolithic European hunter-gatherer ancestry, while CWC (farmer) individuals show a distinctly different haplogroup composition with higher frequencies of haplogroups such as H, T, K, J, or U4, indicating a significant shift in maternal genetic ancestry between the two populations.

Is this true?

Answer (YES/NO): NO